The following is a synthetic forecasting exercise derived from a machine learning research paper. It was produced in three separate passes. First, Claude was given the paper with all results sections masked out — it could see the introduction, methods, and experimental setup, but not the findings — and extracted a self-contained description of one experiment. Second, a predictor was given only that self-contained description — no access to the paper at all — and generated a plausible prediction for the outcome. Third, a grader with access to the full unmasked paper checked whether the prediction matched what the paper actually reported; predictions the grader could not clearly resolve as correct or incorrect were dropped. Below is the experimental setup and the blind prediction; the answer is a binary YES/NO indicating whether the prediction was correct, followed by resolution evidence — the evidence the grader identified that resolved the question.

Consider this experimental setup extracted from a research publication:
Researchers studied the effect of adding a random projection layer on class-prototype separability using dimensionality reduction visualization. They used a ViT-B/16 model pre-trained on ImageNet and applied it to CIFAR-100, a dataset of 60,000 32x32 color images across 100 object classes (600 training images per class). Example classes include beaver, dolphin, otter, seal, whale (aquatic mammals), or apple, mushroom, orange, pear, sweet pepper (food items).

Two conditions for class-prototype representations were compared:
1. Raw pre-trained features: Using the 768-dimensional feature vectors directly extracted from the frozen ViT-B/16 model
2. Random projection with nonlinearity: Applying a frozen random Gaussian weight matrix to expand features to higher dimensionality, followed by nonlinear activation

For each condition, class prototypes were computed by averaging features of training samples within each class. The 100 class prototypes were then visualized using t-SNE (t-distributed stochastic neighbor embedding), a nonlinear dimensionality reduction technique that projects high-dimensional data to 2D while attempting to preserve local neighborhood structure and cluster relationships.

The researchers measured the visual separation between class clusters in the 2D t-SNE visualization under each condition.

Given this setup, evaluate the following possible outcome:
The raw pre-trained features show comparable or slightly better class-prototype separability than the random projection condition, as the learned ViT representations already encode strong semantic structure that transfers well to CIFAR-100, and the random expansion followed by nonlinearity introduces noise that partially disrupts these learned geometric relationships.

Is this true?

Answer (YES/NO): NO